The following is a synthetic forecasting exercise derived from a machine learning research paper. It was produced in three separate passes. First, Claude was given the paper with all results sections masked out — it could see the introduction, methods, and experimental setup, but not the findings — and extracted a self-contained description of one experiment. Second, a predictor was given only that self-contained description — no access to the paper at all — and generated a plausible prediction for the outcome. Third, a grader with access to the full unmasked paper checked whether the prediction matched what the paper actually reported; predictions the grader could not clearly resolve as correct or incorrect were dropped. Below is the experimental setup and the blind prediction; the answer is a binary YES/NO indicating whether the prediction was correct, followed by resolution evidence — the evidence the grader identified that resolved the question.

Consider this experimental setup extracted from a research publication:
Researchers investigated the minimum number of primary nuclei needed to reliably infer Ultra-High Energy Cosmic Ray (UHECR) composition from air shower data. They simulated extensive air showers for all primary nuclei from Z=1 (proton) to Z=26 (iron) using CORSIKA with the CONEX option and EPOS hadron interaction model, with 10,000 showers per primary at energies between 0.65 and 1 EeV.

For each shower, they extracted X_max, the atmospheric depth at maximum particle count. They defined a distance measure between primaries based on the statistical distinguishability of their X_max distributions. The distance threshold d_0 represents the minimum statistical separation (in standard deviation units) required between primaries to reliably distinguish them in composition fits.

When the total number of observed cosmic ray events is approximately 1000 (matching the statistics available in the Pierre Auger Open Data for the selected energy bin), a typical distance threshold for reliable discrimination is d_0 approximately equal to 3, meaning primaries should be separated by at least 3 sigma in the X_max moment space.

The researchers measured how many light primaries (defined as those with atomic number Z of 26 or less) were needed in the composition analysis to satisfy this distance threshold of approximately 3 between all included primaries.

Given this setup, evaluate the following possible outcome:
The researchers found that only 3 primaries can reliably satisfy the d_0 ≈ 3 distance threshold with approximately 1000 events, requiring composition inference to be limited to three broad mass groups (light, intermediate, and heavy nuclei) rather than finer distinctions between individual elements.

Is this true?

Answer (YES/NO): NO